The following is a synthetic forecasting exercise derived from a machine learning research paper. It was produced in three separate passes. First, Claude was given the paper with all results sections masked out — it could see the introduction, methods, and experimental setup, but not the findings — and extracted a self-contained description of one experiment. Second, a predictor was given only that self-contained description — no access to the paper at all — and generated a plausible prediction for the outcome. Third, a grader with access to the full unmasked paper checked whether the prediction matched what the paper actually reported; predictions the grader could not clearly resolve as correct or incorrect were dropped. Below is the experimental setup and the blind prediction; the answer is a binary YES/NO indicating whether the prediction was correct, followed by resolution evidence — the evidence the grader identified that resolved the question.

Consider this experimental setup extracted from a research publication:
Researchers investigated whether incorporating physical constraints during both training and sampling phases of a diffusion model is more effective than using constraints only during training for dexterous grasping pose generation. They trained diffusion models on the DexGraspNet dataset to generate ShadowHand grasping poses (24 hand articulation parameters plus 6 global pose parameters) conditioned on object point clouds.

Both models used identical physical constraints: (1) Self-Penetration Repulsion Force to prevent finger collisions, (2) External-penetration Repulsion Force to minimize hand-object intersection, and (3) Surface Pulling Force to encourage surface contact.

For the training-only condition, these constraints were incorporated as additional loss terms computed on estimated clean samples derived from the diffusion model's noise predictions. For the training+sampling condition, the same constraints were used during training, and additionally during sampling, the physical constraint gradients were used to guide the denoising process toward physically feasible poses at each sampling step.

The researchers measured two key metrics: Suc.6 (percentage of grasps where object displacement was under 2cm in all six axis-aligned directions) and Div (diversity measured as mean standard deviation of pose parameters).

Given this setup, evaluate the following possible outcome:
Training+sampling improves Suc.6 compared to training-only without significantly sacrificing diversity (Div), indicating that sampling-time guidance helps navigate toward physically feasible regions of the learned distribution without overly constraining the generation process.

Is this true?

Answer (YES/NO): YES